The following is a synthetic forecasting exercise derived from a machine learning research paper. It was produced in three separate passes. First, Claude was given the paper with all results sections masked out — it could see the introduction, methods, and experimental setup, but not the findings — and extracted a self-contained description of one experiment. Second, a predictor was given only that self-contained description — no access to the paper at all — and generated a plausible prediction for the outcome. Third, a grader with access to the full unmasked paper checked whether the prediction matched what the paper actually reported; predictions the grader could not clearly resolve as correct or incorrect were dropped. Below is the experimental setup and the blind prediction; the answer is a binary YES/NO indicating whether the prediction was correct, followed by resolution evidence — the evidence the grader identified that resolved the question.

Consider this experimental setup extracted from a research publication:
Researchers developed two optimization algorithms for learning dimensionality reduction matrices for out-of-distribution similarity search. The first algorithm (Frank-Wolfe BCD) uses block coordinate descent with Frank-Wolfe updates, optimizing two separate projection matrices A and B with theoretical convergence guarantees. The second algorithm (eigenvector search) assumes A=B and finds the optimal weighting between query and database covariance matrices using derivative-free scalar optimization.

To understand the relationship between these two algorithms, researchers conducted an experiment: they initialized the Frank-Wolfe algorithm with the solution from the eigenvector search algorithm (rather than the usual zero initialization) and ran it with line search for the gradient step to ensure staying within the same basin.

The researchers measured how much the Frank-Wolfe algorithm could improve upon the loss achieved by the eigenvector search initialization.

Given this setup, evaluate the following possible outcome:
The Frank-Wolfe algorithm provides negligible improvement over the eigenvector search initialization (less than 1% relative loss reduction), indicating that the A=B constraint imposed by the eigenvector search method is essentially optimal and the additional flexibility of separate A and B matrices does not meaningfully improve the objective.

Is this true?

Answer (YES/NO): NO